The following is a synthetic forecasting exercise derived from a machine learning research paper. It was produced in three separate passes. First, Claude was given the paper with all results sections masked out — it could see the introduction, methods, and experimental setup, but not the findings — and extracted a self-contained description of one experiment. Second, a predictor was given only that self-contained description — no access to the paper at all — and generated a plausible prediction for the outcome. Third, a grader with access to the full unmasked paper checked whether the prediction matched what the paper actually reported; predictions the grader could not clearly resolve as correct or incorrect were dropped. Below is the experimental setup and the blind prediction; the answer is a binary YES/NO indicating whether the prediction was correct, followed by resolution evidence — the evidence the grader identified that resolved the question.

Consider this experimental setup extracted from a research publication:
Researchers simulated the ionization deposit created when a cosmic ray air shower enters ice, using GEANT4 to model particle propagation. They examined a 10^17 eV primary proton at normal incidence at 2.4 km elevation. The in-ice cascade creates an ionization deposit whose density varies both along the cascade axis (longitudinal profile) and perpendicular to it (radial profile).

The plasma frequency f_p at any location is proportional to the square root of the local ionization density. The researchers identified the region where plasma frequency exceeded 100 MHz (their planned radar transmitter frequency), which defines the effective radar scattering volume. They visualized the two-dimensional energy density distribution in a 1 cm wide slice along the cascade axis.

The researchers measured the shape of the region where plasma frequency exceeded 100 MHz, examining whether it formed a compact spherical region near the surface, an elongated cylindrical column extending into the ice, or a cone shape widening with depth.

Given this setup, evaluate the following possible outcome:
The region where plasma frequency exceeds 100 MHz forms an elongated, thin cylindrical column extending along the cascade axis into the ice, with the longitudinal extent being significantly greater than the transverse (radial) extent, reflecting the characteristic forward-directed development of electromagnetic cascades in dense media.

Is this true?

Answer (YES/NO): YES